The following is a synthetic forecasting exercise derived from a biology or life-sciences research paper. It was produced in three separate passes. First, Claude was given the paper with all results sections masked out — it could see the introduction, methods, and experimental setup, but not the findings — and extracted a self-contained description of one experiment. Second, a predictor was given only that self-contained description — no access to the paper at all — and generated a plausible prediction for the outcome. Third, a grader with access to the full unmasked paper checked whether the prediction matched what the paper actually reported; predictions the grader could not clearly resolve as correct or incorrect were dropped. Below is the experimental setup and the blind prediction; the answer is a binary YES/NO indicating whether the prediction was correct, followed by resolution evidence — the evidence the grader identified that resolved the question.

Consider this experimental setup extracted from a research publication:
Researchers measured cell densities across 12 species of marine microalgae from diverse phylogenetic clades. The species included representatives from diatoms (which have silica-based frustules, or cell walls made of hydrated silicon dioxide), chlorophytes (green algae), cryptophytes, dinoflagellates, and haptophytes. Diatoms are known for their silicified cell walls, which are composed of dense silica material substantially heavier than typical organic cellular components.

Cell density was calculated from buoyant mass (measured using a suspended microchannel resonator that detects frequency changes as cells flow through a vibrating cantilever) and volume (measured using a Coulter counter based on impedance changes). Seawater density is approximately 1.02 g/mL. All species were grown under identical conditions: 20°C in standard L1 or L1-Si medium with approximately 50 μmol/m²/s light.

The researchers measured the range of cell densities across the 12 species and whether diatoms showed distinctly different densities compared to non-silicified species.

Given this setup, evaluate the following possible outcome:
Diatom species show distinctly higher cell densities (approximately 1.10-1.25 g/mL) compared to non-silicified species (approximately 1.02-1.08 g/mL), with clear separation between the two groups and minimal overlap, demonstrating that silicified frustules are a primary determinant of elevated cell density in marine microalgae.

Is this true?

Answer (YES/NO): NO